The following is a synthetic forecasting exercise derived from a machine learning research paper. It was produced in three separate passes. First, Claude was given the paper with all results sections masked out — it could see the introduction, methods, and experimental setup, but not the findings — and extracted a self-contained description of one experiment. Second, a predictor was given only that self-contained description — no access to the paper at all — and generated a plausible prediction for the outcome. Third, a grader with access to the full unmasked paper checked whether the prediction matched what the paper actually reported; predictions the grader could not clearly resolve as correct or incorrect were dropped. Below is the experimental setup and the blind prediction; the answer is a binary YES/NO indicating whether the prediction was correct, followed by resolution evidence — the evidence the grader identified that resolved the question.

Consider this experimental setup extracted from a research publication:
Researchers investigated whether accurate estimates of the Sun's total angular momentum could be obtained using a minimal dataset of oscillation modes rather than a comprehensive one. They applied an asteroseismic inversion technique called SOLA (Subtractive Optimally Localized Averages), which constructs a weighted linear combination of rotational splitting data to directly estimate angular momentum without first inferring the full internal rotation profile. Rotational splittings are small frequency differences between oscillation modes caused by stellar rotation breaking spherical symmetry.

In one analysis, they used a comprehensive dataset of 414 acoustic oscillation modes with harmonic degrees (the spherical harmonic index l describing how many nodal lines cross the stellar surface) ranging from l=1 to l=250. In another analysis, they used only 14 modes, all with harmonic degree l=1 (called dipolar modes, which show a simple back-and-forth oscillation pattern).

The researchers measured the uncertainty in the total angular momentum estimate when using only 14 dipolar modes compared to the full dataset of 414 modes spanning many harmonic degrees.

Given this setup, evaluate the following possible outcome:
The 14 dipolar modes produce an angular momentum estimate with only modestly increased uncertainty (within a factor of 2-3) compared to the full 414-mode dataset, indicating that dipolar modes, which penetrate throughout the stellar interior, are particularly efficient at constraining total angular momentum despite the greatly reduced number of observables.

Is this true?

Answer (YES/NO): YES